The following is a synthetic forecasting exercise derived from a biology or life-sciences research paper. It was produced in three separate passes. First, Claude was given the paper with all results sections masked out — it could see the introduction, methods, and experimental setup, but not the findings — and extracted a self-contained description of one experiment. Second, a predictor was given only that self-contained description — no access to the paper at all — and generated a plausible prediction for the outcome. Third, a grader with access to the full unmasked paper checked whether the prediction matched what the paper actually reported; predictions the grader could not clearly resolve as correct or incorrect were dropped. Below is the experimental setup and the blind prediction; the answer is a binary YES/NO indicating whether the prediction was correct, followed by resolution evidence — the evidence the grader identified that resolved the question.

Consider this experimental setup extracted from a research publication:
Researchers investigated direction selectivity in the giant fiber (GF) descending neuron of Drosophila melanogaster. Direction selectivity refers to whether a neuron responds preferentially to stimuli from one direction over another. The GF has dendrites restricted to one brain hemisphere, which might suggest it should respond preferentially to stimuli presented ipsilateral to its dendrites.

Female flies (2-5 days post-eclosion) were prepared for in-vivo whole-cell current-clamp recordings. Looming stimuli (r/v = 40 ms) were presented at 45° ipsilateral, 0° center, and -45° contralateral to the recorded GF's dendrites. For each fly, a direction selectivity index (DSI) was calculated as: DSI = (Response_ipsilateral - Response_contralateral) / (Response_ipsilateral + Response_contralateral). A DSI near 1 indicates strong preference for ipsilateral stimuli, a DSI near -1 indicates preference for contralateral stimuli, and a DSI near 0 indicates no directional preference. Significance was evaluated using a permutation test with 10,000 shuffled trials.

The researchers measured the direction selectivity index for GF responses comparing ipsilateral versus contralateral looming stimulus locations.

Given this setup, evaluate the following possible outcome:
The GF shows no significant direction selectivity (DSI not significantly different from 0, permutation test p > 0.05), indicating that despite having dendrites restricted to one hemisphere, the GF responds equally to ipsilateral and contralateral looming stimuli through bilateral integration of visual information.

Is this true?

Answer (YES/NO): YES